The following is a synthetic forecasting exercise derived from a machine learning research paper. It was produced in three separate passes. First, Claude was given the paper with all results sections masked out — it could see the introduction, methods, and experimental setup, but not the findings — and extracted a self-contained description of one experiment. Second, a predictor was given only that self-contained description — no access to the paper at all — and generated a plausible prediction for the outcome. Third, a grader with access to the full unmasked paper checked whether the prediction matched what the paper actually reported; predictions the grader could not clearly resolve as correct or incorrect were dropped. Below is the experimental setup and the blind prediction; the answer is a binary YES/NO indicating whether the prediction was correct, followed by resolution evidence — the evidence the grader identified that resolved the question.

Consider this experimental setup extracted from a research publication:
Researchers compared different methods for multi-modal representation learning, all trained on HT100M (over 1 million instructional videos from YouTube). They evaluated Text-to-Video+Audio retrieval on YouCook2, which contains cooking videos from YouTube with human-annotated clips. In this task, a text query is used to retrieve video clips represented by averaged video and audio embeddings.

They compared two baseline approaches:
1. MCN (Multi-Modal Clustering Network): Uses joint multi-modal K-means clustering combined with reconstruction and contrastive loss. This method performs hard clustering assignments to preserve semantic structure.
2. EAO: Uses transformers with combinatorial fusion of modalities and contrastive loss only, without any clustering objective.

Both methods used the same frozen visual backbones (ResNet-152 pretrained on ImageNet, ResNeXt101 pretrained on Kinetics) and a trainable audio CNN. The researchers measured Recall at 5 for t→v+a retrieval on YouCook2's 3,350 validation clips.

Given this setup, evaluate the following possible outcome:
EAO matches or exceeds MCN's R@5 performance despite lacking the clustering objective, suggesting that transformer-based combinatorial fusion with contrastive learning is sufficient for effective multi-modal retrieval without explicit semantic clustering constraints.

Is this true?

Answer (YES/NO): YES